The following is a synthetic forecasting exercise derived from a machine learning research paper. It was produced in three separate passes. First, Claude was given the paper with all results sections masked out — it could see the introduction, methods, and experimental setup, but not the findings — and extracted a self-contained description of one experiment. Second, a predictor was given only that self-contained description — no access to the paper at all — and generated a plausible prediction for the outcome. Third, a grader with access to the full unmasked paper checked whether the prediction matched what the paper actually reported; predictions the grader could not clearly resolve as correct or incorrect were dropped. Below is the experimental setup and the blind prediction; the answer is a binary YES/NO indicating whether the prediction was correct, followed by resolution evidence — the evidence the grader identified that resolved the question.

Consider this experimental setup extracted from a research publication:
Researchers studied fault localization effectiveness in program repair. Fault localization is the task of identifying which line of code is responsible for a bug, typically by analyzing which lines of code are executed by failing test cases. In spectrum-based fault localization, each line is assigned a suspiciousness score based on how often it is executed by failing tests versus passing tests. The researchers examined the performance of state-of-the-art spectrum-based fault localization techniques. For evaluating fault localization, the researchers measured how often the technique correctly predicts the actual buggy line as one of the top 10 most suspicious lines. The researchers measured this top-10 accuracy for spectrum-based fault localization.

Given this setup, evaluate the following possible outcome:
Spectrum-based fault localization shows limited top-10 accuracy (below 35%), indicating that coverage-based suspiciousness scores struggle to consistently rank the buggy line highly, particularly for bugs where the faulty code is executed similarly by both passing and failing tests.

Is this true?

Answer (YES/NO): NO